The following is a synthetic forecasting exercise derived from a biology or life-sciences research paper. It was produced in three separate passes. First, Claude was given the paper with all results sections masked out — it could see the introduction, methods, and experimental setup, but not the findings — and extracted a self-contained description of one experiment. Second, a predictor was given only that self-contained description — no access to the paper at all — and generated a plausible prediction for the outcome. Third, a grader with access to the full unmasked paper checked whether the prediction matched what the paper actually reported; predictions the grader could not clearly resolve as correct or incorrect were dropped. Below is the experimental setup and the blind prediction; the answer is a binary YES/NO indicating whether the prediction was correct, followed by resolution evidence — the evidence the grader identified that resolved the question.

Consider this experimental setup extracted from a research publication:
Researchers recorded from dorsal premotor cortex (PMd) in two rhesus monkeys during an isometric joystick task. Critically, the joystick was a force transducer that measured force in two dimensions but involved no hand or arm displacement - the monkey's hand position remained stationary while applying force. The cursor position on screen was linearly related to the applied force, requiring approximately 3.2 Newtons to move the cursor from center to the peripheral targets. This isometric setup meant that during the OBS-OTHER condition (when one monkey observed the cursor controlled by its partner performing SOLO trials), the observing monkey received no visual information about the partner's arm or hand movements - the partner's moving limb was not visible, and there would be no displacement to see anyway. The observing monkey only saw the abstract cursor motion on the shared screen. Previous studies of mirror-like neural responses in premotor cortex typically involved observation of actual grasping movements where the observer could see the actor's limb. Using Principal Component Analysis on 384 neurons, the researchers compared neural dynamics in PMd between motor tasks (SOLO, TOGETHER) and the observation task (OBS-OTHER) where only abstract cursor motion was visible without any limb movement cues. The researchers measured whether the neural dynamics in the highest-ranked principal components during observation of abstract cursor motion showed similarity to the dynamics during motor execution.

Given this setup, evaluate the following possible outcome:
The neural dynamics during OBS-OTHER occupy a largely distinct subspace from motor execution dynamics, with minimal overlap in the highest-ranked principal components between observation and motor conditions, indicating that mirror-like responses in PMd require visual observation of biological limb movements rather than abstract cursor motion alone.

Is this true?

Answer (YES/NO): NO